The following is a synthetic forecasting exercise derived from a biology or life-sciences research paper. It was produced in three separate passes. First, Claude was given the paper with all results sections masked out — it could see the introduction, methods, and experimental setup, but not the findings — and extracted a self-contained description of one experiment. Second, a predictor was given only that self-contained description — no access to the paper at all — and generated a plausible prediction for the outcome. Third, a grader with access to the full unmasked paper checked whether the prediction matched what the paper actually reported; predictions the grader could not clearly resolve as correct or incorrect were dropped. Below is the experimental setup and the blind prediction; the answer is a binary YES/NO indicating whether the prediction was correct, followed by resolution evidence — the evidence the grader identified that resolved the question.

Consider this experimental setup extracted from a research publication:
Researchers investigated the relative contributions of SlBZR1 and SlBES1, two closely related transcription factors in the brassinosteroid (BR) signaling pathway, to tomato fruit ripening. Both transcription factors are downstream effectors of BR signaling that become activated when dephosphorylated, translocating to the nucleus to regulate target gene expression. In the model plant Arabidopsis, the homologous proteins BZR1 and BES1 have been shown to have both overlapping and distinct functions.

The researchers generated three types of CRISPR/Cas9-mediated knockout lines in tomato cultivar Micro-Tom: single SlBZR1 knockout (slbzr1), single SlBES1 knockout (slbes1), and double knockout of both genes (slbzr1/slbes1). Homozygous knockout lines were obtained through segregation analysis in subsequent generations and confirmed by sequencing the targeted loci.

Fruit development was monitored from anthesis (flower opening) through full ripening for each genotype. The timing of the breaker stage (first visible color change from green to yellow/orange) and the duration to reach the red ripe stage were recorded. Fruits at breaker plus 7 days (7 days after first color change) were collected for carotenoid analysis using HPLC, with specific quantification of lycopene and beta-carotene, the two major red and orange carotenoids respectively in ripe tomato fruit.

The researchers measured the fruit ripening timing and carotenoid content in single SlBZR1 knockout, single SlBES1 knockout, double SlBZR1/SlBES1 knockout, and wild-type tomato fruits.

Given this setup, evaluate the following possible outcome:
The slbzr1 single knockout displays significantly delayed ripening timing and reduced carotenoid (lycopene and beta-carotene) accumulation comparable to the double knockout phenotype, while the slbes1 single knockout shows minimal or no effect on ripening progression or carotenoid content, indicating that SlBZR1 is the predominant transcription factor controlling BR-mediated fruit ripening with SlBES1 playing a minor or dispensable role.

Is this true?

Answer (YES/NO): NO